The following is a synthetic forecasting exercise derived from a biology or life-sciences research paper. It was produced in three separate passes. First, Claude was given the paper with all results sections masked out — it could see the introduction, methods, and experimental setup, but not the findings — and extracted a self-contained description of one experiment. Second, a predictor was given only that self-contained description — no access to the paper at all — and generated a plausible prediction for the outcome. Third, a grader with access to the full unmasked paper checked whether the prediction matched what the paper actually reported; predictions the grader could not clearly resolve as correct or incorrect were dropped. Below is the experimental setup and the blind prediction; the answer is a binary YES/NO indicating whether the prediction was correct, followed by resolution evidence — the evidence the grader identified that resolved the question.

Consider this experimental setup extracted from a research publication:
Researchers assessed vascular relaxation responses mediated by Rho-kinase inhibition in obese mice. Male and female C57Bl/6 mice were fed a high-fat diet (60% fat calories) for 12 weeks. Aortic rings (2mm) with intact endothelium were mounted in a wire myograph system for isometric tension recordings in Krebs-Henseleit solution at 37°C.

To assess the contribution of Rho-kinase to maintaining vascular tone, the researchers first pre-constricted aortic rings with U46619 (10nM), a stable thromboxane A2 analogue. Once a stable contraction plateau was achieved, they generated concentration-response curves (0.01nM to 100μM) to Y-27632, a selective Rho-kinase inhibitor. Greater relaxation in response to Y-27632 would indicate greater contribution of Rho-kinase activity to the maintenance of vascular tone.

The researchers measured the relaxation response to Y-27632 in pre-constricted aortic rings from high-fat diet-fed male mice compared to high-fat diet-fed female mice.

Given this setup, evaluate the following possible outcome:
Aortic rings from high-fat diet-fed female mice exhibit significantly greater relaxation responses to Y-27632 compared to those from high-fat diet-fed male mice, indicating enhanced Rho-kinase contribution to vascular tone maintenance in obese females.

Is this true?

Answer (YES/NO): YES